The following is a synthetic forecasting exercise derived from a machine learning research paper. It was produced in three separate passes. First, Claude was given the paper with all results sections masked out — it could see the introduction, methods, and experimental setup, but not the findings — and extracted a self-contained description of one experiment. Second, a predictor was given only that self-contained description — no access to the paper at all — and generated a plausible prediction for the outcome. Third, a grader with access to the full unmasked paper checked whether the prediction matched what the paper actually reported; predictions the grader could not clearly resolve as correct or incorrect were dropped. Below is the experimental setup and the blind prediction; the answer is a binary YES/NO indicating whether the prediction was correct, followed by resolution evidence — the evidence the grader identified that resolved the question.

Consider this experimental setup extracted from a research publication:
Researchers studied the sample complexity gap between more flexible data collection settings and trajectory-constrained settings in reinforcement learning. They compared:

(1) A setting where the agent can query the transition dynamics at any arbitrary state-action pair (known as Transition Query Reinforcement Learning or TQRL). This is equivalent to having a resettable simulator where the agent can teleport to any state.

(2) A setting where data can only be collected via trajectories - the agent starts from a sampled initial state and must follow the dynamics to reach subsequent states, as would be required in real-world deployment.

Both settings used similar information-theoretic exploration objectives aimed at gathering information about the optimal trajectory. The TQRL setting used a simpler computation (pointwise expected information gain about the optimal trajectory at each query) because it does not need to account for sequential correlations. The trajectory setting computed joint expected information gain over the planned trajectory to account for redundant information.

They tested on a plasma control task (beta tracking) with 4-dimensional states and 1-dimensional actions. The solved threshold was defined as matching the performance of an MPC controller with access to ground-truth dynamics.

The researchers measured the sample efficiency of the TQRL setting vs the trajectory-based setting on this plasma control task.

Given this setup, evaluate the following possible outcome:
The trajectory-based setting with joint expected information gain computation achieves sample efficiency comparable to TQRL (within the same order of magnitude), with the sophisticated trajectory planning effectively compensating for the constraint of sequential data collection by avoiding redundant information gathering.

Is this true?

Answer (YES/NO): NO